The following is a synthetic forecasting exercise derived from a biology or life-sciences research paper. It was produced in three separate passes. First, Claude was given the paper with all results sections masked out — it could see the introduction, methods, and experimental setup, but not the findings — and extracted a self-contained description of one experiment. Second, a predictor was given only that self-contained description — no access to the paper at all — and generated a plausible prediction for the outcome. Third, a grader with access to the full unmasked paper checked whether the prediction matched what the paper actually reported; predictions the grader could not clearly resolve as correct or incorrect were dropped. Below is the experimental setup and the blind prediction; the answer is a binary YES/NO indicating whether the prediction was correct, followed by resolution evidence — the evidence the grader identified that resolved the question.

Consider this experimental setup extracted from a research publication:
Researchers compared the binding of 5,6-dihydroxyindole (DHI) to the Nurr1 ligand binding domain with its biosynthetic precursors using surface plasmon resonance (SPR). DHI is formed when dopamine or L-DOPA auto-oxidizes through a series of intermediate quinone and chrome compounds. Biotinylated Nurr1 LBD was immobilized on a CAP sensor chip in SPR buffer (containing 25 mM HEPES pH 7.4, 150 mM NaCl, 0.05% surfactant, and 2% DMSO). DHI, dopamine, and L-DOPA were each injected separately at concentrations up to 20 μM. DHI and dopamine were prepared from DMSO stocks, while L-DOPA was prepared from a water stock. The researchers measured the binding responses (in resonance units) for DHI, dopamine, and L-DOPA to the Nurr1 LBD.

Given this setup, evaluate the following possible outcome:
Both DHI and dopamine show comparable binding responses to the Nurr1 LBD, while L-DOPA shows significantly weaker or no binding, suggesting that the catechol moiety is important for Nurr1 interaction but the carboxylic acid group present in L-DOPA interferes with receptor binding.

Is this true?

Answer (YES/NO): NO